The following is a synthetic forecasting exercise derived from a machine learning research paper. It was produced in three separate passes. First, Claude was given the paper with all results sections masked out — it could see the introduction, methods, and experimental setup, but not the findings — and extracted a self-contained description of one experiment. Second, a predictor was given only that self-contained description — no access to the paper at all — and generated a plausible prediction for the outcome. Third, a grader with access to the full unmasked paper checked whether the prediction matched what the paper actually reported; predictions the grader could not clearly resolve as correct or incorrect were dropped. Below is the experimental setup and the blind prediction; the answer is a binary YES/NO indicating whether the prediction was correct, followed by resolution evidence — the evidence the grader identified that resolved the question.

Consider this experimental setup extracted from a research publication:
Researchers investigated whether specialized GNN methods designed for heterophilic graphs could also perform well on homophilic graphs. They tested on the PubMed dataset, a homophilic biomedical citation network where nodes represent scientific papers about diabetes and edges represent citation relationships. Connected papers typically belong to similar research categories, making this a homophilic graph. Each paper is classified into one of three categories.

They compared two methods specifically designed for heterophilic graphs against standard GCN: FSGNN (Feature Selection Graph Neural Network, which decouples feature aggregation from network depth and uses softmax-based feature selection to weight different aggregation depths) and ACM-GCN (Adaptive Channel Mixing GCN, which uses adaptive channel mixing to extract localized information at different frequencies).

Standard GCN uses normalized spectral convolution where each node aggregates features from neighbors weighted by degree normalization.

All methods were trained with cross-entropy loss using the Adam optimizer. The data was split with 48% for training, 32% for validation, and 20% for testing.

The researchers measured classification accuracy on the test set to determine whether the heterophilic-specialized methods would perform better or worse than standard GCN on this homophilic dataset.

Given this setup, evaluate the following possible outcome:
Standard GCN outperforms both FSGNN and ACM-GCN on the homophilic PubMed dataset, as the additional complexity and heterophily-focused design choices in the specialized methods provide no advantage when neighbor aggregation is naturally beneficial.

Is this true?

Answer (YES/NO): NO